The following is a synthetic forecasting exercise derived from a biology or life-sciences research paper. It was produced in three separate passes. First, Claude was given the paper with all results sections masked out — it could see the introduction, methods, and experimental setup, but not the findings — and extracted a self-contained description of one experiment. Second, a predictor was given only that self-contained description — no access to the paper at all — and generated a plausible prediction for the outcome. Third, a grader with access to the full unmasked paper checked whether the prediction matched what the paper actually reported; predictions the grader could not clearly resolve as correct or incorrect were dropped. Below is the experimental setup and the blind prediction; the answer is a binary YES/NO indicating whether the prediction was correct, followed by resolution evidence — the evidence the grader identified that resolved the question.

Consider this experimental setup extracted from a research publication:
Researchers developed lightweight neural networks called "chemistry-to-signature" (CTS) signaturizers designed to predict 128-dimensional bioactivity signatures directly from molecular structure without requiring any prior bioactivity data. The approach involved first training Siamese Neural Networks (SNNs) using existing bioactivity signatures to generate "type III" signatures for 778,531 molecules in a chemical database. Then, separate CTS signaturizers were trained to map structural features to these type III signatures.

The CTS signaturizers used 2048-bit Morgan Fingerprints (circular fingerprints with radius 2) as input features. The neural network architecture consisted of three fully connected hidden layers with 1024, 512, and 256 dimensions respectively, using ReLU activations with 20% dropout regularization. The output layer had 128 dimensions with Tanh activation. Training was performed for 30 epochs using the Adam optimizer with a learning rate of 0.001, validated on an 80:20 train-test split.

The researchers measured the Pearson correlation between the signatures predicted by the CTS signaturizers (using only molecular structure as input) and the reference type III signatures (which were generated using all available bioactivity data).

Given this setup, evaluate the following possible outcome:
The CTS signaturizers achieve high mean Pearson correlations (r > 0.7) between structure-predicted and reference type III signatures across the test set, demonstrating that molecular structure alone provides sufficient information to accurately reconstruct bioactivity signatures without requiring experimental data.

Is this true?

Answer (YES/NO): YES